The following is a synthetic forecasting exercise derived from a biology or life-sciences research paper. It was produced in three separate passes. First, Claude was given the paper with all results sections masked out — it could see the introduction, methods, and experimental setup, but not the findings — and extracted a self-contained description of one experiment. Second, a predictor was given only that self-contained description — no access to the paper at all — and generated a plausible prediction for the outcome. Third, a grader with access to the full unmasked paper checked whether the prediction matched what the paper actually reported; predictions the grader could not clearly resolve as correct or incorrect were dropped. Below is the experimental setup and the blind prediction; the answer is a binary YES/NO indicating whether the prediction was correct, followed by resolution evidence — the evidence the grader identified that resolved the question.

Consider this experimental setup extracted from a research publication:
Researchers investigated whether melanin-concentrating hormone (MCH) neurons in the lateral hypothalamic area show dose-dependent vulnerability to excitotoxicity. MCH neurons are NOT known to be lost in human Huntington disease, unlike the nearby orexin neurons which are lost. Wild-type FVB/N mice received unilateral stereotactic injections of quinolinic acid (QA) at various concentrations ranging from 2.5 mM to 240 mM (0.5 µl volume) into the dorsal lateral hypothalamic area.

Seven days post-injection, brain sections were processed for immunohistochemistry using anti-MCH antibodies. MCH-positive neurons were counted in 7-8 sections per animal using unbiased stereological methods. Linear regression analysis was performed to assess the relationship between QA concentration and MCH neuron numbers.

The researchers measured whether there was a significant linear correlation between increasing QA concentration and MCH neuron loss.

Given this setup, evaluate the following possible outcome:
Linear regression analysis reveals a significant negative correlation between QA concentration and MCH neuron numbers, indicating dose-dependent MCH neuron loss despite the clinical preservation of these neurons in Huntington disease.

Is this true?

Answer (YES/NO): YES